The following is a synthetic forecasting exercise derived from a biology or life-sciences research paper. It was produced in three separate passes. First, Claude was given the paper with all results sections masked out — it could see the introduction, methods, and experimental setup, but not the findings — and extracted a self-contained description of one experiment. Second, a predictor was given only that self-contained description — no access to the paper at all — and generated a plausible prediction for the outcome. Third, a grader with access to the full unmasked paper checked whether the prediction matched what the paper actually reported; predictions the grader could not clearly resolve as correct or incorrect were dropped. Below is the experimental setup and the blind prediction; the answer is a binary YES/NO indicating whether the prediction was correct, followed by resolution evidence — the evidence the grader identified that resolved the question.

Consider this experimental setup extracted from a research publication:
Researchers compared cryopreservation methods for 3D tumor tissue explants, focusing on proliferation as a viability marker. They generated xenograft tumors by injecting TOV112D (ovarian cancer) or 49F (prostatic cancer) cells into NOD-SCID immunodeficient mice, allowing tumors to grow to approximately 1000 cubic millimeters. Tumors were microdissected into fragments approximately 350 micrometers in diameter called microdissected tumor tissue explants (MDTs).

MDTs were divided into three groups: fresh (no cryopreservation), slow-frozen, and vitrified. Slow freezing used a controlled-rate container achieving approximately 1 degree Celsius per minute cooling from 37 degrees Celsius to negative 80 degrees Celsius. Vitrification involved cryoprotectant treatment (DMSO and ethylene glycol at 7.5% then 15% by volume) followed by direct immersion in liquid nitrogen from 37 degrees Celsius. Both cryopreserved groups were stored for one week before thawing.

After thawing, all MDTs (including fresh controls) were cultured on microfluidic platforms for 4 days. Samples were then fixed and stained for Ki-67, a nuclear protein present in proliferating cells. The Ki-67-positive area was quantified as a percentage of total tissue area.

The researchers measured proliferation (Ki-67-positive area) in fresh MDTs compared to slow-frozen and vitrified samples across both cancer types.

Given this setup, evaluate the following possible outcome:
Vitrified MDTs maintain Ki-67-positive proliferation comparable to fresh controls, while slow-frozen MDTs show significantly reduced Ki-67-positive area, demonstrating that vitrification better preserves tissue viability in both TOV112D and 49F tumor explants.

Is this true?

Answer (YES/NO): NO